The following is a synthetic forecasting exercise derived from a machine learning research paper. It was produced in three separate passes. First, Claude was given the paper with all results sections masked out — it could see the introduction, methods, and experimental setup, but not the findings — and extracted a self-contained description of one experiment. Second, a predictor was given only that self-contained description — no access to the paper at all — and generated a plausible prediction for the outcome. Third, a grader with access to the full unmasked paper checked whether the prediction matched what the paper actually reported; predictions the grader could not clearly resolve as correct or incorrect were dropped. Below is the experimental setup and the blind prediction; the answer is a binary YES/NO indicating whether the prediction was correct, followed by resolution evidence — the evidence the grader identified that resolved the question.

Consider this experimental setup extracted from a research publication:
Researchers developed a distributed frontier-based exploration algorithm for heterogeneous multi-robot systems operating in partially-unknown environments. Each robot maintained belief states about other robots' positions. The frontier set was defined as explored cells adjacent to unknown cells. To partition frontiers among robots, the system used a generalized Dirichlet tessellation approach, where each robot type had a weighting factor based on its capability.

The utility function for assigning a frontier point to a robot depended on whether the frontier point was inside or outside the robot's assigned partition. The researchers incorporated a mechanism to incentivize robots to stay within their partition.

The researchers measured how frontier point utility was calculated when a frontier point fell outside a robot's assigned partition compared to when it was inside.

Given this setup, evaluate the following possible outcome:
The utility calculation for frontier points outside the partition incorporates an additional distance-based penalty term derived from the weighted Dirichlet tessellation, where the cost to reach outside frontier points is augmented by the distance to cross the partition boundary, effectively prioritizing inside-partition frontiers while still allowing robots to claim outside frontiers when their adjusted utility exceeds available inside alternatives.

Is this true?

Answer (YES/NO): NO